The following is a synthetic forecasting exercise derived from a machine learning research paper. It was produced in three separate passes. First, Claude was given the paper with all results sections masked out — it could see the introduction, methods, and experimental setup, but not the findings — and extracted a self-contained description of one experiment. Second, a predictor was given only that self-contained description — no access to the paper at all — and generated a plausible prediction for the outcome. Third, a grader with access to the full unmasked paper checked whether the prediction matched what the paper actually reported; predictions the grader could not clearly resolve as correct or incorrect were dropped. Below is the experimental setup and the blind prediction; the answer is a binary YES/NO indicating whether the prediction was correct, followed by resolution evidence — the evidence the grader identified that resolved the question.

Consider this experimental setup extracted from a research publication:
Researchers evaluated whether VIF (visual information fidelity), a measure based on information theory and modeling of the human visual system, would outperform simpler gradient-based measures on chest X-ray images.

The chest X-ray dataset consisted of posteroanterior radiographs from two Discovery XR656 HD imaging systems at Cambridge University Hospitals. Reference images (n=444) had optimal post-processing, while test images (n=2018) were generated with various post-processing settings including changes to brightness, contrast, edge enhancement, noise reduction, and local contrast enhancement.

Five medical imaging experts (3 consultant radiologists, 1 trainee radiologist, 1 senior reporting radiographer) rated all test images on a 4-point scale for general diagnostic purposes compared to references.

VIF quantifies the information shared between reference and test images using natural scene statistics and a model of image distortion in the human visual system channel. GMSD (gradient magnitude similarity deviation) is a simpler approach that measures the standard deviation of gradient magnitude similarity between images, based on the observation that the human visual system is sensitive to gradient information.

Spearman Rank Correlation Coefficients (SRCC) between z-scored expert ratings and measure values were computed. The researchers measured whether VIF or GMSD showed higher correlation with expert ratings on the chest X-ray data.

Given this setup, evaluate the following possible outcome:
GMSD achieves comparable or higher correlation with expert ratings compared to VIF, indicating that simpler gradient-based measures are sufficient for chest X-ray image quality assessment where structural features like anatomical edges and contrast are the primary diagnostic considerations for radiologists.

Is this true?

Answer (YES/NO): YES